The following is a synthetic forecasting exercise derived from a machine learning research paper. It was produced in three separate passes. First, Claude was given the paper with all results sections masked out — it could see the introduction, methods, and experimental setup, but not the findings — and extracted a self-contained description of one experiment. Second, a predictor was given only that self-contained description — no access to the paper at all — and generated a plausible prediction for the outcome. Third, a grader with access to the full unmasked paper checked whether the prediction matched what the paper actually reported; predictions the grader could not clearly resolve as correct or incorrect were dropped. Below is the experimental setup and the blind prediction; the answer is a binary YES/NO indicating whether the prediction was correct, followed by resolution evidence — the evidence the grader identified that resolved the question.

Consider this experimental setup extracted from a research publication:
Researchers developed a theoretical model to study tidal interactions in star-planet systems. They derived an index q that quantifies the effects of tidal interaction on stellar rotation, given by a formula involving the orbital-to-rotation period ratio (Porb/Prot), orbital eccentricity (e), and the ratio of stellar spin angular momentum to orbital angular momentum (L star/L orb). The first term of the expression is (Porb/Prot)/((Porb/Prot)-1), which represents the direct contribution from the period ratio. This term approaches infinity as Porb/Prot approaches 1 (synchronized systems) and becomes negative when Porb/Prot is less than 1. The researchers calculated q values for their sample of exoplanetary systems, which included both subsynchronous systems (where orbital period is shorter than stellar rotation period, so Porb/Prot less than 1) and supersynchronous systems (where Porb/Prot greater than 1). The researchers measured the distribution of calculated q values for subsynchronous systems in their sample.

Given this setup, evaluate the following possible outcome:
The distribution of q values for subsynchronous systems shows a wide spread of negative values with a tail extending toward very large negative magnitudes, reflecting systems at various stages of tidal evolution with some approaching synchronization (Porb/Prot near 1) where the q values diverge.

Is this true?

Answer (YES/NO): NO